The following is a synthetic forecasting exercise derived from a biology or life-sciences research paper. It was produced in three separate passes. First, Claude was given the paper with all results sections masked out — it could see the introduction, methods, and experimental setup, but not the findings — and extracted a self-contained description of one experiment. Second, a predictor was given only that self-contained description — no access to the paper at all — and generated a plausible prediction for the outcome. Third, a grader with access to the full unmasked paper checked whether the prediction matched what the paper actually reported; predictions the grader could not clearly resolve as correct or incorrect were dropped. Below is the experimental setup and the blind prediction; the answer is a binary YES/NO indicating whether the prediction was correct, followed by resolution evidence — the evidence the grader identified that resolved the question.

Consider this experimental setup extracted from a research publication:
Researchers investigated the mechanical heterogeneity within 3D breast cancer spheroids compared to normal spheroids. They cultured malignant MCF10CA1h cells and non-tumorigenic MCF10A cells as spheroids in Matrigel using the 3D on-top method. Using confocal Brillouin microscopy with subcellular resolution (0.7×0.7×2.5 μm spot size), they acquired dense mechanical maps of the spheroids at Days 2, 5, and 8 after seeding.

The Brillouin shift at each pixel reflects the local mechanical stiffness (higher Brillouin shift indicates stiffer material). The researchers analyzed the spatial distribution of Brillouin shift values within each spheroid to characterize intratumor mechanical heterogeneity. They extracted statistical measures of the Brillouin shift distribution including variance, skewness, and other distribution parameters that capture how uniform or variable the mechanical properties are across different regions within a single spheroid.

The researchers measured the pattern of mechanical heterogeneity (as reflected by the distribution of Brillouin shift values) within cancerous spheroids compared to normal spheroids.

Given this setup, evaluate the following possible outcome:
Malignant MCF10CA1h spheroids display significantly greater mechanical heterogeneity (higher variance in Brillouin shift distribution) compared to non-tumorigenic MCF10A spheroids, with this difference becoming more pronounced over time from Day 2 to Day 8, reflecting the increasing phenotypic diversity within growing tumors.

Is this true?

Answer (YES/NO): NO